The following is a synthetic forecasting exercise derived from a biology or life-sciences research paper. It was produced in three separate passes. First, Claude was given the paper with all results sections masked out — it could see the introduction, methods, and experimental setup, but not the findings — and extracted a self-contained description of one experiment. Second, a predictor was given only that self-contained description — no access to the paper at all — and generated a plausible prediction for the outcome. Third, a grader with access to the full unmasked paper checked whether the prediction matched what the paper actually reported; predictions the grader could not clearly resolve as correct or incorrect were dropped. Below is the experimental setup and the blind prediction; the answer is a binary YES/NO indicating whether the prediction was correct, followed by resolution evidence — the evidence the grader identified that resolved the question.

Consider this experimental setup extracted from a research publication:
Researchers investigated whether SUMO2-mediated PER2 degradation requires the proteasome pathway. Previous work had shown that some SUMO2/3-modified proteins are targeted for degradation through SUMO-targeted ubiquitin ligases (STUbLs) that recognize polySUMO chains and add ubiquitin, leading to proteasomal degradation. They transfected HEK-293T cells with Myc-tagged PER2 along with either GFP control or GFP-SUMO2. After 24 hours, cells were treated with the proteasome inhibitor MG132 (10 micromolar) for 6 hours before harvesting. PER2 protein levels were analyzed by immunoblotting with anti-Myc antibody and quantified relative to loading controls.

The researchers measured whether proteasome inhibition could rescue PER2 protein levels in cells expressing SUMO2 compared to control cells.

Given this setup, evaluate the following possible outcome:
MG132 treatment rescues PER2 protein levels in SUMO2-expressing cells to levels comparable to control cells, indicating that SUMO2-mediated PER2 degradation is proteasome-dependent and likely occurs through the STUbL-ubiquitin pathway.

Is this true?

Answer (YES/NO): YES